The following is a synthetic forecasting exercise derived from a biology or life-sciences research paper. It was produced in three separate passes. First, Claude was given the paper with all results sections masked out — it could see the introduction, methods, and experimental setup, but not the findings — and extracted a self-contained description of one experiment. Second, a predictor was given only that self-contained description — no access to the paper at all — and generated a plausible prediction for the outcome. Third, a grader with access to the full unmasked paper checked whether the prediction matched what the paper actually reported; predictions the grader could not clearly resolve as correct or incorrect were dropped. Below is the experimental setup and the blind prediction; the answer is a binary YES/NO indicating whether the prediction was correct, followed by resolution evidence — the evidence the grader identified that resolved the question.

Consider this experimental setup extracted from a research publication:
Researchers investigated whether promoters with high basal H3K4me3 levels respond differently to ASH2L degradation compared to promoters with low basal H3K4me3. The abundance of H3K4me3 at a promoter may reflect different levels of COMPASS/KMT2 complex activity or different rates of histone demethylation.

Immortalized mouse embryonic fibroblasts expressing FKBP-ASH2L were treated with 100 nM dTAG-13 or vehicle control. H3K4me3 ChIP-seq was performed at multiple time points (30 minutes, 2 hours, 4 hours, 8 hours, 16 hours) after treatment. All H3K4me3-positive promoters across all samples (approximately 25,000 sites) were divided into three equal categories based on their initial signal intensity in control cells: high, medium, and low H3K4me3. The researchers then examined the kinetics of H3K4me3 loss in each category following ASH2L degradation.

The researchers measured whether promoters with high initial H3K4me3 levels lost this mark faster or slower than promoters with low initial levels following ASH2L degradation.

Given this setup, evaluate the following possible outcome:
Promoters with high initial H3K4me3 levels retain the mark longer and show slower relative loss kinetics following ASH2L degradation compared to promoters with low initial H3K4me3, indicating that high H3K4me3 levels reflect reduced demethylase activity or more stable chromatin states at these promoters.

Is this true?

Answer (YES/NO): NO